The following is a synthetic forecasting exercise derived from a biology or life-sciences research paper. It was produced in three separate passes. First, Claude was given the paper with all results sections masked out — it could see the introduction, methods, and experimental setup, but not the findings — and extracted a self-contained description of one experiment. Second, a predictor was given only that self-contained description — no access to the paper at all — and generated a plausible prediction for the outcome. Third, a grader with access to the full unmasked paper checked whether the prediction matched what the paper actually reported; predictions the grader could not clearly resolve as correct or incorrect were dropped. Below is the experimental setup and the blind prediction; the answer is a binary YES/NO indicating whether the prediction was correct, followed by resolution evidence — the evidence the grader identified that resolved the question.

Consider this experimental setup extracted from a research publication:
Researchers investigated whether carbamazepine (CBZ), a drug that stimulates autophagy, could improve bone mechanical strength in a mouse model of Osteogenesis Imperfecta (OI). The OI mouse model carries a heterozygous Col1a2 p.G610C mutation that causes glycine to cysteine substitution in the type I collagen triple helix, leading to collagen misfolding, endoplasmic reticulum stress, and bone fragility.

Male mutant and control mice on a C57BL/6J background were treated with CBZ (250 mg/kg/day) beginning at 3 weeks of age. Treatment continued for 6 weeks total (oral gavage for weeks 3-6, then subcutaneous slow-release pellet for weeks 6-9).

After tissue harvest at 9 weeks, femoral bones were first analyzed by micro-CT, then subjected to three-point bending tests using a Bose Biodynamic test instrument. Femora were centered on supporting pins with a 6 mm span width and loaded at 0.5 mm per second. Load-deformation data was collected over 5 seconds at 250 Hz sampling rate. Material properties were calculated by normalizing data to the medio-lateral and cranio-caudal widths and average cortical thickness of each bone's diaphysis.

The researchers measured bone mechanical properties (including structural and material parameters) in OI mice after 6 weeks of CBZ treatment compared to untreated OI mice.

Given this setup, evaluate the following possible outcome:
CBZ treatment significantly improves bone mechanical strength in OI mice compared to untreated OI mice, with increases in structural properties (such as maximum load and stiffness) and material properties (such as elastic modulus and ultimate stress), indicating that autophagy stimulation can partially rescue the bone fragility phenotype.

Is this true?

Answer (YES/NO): NO